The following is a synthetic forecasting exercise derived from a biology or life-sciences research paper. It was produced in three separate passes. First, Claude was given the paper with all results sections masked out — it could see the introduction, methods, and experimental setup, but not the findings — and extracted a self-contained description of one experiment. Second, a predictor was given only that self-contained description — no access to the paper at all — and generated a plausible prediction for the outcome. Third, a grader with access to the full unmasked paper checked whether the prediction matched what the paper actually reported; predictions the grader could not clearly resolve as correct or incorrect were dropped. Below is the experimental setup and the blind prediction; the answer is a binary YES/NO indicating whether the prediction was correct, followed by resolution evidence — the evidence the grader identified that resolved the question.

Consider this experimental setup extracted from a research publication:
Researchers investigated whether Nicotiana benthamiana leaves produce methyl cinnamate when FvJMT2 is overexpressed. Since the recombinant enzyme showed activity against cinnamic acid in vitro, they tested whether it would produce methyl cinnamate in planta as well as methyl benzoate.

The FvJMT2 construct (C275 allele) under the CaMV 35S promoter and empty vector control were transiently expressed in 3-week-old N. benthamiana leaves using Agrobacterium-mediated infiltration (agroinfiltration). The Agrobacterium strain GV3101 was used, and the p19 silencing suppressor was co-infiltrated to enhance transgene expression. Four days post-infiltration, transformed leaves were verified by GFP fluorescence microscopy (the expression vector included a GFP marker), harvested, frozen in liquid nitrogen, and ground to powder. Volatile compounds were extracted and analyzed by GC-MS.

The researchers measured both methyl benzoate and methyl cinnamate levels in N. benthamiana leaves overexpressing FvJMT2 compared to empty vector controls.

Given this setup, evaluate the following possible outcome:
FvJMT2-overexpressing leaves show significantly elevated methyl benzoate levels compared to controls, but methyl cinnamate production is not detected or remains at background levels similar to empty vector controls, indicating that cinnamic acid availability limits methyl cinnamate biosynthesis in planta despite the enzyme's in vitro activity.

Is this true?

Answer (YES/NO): YES